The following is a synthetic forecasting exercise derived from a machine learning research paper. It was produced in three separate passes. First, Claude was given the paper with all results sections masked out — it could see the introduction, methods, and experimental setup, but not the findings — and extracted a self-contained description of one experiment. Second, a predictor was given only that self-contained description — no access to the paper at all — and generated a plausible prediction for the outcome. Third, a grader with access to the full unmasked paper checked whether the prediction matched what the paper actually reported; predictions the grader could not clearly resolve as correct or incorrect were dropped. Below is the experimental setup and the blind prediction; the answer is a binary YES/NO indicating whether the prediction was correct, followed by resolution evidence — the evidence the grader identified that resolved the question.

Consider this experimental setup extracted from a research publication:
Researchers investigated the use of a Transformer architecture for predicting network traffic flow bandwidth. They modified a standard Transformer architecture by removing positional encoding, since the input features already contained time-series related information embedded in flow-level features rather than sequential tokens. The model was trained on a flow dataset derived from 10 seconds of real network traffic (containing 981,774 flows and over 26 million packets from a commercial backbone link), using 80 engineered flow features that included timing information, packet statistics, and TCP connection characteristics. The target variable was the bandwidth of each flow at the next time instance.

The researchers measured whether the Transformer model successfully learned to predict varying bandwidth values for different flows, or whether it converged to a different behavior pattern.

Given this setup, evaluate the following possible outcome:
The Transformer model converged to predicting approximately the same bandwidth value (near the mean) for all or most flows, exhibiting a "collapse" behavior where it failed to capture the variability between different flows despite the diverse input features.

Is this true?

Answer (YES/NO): YES